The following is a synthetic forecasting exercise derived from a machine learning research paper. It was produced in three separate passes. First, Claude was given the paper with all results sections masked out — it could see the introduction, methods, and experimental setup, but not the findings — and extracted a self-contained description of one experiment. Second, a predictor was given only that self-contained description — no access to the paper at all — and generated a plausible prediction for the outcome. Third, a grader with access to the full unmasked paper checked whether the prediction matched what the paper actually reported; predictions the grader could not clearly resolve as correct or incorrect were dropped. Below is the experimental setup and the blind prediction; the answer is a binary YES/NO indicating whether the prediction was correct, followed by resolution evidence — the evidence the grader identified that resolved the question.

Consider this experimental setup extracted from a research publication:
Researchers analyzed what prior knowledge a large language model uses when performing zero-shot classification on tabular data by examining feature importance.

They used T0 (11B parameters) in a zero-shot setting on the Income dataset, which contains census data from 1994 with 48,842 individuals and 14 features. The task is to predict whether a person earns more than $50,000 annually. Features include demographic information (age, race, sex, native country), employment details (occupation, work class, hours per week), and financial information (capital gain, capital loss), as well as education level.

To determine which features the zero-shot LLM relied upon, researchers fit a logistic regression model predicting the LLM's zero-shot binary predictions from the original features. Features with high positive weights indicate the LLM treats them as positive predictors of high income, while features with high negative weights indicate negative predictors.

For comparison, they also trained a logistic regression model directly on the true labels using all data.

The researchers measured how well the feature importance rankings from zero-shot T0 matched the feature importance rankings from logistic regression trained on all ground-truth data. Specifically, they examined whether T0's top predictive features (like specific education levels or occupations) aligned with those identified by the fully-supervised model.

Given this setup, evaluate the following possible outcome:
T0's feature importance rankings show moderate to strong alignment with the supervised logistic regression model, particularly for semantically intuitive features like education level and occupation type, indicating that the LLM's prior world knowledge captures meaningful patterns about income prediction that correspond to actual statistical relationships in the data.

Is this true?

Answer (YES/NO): YES